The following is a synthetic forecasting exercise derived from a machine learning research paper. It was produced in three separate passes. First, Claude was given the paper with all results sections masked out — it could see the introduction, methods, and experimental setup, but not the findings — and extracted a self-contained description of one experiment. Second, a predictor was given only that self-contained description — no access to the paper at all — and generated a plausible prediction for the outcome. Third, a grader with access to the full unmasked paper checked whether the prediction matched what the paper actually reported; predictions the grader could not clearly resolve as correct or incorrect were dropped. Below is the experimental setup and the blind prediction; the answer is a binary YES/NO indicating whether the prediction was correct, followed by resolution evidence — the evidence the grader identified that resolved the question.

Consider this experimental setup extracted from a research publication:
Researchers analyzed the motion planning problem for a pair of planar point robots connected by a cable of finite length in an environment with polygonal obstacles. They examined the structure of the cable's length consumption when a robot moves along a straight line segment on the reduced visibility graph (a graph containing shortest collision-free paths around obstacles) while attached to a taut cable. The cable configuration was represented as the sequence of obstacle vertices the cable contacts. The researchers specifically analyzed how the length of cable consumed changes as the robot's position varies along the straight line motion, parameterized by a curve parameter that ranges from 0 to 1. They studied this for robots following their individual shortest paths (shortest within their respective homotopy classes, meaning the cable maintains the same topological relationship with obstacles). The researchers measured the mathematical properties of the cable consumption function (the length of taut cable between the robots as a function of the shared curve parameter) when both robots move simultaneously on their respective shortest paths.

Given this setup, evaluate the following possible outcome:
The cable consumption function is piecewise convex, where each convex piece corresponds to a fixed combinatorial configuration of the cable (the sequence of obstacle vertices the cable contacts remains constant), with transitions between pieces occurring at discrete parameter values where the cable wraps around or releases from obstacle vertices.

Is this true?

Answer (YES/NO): NO